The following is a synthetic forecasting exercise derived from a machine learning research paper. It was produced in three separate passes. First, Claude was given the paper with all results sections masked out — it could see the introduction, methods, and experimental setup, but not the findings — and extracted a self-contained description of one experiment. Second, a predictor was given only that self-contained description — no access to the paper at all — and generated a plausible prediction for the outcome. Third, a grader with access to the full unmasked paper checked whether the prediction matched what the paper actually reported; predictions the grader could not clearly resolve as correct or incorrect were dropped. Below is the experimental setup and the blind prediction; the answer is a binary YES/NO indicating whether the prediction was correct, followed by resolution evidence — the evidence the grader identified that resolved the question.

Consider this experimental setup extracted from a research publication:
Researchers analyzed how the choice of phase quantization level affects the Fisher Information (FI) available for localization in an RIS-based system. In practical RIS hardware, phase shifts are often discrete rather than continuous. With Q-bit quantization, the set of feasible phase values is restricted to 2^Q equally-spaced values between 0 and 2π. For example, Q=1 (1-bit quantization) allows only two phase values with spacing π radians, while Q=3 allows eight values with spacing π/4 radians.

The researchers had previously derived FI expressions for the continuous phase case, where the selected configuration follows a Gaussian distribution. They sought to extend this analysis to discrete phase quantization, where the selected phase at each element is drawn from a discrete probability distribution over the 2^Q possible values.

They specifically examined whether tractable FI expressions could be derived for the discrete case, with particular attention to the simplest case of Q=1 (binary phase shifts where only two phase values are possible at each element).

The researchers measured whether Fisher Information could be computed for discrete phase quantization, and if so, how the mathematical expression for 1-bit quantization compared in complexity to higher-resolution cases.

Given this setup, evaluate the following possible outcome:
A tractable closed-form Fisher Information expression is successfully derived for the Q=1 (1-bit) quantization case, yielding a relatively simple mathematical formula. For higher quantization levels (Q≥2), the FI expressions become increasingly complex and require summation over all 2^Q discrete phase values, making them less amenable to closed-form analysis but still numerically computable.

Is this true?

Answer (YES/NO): YES